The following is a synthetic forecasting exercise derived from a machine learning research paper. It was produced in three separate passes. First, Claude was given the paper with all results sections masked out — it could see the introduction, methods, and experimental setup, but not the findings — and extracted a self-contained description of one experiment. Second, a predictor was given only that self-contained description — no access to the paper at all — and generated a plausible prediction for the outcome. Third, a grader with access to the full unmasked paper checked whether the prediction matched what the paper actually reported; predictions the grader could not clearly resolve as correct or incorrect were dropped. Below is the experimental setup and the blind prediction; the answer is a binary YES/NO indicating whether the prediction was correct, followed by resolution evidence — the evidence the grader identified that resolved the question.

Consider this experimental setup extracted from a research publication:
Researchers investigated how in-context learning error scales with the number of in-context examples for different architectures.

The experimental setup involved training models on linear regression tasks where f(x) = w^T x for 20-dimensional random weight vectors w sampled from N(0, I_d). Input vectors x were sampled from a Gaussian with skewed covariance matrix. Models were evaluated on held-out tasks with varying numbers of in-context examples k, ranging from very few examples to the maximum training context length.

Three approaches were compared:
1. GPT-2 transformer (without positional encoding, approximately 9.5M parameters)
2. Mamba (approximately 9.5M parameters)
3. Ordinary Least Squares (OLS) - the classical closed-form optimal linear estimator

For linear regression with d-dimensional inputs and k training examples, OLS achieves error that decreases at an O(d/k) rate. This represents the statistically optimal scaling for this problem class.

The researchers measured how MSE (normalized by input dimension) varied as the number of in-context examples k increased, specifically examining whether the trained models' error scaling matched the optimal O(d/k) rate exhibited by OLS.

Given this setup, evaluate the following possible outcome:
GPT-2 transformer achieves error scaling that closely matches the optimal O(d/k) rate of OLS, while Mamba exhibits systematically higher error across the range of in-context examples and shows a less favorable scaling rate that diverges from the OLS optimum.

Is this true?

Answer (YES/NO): NO